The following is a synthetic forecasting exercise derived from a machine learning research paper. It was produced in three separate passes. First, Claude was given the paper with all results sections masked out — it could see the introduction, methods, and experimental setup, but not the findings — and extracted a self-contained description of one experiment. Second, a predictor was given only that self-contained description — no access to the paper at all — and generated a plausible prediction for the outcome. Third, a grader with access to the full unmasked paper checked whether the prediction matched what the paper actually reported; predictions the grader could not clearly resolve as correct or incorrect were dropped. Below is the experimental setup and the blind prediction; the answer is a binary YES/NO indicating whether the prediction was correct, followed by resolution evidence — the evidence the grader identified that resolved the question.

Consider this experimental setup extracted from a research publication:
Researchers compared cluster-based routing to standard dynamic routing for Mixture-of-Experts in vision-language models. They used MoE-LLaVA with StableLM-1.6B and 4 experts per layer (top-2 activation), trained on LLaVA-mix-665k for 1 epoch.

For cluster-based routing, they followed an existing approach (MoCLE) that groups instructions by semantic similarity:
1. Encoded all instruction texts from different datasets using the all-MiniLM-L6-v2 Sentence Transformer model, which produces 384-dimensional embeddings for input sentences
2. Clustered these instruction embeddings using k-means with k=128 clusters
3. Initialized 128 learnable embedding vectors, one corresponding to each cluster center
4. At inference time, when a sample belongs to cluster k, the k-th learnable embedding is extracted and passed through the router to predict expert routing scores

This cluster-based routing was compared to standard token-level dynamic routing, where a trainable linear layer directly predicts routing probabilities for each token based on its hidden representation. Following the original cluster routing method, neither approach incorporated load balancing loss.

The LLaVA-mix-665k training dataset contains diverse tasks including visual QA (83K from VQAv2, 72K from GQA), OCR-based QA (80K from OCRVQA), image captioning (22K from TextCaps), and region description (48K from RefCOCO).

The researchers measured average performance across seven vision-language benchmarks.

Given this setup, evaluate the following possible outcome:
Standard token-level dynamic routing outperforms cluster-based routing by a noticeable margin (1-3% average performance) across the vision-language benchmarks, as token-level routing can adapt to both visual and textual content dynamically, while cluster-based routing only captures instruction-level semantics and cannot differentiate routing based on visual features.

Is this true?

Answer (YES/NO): NO